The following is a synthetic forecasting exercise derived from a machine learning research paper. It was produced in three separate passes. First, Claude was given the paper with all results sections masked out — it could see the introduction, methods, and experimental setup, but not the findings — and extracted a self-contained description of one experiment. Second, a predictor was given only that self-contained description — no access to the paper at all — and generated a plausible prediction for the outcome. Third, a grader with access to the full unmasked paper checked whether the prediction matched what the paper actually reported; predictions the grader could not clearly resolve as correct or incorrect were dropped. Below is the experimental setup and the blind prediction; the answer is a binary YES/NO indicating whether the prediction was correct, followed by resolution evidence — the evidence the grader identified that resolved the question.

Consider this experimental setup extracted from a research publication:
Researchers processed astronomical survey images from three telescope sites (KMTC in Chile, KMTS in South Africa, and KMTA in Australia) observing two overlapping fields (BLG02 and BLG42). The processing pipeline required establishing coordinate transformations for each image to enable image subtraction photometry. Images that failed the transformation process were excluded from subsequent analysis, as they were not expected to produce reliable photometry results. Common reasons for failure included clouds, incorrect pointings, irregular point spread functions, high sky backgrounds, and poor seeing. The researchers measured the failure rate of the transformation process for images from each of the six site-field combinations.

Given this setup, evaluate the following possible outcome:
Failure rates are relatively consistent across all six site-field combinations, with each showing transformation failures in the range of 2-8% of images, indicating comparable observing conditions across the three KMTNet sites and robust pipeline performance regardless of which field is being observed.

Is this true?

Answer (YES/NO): NO